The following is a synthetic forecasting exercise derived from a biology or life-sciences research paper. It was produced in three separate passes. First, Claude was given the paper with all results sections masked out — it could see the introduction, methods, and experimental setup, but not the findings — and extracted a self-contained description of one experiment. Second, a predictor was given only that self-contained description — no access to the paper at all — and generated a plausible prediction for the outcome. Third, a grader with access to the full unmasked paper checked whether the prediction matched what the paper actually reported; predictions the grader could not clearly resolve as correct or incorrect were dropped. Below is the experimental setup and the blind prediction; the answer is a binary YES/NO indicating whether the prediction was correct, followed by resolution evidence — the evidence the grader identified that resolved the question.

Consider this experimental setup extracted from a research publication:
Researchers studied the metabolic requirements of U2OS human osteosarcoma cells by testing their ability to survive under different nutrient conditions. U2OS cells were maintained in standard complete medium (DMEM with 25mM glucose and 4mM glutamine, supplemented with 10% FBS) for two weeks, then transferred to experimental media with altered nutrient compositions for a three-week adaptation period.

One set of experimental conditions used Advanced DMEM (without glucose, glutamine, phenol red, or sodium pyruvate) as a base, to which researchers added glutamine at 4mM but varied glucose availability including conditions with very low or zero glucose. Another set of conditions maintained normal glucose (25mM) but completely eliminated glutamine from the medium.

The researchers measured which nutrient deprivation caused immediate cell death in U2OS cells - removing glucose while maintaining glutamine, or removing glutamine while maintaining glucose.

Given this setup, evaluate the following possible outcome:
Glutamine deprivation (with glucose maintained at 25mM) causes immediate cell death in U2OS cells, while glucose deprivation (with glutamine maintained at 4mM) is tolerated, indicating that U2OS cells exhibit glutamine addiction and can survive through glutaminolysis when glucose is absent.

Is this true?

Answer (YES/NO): YES